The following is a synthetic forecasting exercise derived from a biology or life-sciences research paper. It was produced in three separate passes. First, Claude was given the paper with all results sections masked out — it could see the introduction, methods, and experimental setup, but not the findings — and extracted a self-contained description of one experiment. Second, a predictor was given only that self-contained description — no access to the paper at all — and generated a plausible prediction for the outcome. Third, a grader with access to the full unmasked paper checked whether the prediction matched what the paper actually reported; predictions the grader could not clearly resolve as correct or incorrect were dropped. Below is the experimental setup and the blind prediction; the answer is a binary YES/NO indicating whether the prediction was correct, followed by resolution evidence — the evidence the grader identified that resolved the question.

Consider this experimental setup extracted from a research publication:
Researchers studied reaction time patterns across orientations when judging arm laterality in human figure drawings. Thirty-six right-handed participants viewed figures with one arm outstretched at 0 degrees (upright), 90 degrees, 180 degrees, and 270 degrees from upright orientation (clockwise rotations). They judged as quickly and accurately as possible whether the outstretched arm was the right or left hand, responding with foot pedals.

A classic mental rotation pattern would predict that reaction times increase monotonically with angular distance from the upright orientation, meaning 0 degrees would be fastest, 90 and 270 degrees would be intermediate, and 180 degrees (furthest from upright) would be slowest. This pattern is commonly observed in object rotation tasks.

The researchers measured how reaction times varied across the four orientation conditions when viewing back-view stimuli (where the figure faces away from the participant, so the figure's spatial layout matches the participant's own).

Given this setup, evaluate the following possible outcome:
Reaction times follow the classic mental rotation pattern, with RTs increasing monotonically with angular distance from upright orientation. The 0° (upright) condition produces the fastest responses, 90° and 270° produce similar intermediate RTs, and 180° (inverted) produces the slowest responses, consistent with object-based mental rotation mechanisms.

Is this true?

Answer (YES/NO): YES